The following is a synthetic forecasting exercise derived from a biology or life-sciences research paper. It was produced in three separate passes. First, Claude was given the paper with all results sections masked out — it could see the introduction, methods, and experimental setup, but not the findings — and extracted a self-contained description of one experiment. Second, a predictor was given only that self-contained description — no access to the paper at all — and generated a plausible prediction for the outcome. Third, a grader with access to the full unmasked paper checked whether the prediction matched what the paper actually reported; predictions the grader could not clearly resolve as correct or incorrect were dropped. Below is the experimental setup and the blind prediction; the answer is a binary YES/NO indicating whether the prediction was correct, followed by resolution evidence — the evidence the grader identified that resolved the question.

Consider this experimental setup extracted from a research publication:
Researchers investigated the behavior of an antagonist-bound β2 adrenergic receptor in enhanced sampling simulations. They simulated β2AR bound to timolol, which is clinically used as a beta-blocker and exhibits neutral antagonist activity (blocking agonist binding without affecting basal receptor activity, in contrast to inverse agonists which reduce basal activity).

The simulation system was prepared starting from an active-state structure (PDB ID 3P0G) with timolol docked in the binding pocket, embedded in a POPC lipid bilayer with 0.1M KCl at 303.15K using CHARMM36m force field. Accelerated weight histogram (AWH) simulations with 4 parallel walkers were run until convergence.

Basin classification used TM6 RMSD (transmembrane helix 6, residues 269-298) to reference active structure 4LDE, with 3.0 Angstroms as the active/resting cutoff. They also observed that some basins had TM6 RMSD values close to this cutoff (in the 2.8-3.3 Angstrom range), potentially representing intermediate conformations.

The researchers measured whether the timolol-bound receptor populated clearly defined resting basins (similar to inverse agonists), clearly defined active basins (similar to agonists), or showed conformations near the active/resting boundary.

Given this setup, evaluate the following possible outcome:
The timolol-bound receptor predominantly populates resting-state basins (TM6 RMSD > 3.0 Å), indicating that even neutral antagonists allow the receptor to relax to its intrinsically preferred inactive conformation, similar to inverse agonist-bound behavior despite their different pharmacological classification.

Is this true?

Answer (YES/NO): YES